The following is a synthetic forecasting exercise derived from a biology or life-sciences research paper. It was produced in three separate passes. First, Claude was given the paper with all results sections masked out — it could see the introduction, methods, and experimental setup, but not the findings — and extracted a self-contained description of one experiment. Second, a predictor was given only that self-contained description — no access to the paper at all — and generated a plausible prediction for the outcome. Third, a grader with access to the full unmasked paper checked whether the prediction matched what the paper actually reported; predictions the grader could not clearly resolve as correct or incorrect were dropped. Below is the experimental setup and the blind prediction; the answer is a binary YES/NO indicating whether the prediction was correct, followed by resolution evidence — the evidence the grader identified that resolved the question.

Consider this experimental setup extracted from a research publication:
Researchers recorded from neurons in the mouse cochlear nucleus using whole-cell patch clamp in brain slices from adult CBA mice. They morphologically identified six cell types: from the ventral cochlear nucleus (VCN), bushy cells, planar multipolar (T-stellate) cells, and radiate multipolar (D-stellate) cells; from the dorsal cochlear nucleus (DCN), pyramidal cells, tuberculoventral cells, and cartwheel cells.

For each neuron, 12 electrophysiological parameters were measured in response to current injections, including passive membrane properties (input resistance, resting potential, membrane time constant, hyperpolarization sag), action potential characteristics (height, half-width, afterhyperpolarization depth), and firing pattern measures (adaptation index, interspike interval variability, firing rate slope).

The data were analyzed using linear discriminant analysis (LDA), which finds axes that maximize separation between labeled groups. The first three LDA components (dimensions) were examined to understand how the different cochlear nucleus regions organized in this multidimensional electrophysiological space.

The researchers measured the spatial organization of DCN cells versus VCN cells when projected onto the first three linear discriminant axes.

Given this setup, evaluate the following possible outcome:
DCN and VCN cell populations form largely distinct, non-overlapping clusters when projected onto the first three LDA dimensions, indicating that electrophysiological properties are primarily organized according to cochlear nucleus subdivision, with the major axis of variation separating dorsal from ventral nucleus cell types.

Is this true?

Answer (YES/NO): NO